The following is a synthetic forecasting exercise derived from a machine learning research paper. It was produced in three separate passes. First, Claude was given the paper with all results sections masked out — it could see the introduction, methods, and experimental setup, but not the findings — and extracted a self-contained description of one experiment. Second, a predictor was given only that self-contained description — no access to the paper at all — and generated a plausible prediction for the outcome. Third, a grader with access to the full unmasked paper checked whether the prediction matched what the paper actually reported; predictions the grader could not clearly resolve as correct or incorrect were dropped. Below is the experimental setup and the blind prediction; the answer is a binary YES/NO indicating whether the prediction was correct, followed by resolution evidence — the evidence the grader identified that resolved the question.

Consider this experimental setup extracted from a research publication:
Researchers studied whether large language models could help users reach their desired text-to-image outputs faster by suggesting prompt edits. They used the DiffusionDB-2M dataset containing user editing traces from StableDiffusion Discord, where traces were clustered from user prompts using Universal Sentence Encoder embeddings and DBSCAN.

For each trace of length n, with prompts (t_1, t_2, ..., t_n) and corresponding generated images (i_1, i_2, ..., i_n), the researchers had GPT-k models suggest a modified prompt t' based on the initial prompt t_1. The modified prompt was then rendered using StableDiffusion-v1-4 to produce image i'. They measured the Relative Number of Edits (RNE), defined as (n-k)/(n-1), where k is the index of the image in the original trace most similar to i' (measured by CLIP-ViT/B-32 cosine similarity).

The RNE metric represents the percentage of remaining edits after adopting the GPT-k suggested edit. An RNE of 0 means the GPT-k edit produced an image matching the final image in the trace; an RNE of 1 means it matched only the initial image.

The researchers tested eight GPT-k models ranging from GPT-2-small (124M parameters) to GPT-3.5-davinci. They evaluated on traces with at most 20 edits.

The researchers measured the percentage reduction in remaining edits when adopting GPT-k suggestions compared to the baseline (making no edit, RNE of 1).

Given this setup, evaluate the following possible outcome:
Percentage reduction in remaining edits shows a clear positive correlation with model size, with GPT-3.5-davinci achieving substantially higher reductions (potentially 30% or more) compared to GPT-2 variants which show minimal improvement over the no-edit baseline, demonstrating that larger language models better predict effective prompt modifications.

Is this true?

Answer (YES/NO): NO